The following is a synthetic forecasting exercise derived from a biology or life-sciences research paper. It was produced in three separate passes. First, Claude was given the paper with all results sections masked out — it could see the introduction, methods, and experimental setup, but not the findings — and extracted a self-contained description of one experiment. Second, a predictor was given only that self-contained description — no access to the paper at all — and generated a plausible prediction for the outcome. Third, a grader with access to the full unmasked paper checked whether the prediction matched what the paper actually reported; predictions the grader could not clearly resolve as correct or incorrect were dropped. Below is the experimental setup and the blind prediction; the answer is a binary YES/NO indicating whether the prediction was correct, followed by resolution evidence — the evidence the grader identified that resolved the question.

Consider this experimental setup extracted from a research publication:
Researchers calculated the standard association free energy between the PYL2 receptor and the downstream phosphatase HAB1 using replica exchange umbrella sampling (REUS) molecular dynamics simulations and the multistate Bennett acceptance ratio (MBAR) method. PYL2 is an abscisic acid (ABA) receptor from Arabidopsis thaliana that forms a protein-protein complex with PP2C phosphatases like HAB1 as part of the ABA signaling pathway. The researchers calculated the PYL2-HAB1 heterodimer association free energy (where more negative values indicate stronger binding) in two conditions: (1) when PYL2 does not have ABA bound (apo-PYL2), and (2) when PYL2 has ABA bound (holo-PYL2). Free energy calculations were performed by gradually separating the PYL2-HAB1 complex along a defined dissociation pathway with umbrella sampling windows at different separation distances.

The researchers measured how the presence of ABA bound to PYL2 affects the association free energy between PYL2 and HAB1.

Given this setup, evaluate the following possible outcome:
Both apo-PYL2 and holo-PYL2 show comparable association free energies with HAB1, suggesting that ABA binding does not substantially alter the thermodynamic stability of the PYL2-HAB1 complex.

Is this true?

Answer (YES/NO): NO